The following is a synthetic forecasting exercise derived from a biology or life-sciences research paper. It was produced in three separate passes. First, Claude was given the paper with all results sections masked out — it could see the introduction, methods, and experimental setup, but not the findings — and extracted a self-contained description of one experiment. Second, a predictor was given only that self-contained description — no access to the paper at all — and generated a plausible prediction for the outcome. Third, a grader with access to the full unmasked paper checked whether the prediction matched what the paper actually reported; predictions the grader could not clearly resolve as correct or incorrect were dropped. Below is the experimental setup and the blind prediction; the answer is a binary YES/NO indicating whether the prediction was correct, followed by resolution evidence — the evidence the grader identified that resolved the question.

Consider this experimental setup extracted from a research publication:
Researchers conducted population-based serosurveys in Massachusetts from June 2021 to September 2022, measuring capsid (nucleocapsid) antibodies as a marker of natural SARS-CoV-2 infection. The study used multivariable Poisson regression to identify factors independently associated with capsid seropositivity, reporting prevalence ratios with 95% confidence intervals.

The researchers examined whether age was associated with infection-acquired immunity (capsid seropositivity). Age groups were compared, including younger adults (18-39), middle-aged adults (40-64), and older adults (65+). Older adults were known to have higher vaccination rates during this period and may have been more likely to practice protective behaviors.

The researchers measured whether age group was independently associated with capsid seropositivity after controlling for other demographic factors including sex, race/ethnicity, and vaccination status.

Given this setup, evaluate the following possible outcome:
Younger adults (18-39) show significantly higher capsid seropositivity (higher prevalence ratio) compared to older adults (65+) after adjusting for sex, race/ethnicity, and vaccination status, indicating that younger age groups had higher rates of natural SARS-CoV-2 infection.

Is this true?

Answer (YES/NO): NO